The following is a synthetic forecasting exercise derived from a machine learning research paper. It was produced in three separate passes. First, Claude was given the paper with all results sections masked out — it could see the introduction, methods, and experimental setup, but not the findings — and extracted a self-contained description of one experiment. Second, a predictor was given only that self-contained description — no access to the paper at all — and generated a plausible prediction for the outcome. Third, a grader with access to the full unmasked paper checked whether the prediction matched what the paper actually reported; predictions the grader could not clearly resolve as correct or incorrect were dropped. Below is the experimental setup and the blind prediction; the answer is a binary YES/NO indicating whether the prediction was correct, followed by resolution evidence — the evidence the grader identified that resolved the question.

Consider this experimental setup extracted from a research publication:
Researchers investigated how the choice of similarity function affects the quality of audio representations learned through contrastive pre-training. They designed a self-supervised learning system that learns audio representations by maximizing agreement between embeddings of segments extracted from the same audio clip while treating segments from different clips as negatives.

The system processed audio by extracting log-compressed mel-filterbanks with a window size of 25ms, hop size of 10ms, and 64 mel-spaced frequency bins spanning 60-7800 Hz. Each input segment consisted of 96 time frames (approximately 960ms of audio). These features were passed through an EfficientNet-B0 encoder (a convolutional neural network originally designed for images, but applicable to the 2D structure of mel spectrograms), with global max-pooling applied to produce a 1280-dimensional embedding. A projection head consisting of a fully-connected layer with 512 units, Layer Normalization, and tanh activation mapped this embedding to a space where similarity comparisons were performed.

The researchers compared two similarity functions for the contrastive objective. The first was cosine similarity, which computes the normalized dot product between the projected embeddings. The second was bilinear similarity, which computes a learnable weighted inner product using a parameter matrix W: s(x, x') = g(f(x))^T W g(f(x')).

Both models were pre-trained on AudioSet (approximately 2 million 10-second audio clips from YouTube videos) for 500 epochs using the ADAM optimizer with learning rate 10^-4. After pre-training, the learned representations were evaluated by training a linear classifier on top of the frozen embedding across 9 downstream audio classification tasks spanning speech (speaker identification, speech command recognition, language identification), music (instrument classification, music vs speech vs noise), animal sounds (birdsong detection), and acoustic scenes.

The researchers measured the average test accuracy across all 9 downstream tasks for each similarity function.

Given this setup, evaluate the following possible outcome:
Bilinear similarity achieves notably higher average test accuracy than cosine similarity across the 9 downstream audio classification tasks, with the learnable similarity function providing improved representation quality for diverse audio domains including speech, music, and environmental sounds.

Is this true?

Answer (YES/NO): YES